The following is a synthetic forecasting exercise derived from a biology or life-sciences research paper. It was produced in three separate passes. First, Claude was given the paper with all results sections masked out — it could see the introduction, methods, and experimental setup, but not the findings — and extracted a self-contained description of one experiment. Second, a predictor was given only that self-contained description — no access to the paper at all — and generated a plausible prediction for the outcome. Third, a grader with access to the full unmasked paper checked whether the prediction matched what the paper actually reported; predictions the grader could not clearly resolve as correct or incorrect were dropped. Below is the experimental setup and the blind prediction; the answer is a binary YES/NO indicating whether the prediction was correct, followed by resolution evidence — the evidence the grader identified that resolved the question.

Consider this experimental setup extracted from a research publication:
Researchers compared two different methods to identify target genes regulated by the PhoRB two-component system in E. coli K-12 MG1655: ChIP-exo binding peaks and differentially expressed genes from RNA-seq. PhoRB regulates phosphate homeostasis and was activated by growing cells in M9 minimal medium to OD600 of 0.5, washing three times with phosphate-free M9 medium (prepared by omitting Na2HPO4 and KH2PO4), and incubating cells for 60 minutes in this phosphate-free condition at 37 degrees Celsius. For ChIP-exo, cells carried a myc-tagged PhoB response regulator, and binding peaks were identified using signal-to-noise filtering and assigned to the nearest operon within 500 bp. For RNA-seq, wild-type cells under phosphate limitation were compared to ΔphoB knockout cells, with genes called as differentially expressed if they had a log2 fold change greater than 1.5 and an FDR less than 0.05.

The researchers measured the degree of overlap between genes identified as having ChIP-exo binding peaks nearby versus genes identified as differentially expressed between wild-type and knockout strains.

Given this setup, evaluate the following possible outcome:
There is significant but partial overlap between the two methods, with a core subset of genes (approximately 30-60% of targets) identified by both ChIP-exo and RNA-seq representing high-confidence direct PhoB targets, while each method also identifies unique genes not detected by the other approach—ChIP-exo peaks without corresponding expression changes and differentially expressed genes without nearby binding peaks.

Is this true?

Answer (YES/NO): NO